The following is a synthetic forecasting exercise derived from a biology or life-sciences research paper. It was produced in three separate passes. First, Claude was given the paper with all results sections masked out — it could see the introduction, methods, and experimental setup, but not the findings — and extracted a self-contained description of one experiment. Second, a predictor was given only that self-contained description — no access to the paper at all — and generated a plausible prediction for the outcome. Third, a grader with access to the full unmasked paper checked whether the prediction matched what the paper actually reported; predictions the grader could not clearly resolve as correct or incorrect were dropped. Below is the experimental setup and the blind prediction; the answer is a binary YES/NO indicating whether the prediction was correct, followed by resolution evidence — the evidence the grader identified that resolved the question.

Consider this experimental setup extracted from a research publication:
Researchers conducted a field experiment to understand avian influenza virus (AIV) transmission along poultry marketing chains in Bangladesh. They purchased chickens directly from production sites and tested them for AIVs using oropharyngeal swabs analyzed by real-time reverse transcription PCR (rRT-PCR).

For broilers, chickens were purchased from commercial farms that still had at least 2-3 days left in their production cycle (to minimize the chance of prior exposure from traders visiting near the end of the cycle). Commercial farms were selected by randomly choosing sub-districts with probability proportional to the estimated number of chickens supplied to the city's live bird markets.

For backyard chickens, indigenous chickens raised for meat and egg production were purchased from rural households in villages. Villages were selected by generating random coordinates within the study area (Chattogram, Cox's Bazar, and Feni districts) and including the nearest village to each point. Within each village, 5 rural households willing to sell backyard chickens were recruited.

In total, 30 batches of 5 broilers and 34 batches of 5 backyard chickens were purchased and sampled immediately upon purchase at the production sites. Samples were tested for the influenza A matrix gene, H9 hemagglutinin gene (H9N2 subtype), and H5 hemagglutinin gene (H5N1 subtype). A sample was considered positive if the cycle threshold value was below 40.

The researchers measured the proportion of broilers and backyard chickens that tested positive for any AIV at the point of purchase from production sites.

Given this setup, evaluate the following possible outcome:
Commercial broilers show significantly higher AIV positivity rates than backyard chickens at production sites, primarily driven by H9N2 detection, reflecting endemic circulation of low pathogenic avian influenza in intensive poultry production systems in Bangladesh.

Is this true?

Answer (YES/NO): NO